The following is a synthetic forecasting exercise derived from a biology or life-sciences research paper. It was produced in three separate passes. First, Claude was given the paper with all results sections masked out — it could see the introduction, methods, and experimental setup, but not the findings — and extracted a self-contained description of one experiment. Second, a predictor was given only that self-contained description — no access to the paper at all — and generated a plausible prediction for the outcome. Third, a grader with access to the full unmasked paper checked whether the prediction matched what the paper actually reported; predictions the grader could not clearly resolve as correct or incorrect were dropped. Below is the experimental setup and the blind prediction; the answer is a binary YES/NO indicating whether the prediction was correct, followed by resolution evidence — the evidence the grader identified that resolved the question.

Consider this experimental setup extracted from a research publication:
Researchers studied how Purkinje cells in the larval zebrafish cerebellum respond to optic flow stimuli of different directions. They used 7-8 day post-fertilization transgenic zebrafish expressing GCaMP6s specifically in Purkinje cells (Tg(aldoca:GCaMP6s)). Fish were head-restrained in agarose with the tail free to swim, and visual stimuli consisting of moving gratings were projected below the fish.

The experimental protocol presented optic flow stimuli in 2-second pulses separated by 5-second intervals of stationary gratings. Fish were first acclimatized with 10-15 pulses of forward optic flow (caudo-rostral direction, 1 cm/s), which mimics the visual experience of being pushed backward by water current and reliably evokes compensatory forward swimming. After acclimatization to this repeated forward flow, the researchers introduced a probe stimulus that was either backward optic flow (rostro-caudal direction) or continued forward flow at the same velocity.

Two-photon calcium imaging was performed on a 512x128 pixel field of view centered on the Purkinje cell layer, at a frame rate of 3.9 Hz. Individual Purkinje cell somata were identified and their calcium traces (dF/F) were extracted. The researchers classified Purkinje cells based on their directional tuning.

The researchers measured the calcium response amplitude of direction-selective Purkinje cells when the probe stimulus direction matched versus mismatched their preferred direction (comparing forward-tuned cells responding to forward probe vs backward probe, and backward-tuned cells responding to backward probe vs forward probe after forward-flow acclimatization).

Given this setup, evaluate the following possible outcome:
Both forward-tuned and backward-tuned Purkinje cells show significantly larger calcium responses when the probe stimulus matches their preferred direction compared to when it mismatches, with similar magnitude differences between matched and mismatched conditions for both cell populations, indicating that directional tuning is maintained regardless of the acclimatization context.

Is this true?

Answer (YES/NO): NO